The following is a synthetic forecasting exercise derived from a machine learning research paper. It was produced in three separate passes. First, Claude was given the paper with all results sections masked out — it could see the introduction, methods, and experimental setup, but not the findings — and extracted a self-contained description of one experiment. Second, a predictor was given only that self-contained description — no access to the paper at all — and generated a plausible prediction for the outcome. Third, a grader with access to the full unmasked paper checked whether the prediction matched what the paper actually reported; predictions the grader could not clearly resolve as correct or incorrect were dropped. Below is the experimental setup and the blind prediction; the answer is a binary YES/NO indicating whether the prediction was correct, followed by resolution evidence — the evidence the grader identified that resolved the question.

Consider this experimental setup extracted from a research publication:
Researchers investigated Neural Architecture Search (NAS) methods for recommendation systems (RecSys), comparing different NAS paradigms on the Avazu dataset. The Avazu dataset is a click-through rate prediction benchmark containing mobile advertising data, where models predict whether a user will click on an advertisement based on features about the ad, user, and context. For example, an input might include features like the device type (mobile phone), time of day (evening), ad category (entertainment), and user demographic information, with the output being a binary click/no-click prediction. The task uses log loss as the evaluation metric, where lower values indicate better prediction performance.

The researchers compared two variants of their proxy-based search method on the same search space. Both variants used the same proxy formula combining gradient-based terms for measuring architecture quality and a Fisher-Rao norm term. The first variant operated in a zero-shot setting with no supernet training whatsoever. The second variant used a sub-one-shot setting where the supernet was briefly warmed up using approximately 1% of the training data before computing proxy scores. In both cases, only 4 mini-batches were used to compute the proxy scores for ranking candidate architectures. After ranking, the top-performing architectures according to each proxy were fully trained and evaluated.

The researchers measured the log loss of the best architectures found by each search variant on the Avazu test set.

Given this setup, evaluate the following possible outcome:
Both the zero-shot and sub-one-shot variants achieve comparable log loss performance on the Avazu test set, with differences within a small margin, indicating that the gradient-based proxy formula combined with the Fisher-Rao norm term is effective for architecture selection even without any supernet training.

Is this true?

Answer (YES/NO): YES